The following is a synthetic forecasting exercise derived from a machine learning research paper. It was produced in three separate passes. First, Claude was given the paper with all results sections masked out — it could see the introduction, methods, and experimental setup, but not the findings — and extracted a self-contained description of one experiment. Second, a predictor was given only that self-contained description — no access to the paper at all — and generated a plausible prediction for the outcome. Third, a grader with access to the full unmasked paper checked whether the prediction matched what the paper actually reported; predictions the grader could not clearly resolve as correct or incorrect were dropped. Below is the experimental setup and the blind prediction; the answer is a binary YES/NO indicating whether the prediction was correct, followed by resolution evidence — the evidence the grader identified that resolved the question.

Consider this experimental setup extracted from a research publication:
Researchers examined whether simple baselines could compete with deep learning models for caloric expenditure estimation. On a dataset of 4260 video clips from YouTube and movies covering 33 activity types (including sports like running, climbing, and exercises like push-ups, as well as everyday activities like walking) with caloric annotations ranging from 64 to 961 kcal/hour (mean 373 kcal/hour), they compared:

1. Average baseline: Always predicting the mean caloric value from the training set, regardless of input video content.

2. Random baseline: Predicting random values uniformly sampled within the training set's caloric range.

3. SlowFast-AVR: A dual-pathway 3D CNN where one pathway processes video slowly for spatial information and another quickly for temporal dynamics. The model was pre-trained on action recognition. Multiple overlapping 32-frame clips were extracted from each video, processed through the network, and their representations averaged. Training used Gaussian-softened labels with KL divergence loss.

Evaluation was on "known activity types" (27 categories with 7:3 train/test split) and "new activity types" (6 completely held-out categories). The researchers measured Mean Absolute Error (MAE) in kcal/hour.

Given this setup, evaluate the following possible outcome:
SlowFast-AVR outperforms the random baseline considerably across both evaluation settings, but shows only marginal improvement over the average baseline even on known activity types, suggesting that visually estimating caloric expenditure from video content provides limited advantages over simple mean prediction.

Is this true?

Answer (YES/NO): NO